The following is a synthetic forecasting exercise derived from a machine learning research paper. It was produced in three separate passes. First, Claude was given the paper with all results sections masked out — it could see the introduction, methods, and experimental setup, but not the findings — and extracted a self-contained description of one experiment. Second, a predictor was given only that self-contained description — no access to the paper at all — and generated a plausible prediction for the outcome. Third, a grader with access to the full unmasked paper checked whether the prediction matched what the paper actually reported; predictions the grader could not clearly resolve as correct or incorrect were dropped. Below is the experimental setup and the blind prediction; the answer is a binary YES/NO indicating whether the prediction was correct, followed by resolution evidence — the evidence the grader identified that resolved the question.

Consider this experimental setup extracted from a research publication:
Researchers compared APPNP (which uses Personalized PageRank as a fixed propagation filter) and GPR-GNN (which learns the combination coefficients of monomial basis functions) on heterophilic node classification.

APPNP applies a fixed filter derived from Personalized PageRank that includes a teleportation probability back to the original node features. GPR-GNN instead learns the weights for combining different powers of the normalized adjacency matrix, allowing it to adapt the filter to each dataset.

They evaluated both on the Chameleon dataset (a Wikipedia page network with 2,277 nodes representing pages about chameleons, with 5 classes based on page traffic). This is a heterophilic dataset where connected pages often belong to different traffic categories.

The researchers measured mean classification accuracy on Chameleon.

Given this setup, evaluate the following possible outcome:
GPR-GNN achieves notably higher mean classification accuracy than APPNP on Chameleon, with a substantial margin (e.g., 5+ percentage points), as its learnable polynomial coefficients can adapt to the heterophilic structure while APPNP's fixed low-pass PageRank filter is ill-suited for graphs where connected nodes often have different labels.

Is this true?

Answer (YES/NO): YES